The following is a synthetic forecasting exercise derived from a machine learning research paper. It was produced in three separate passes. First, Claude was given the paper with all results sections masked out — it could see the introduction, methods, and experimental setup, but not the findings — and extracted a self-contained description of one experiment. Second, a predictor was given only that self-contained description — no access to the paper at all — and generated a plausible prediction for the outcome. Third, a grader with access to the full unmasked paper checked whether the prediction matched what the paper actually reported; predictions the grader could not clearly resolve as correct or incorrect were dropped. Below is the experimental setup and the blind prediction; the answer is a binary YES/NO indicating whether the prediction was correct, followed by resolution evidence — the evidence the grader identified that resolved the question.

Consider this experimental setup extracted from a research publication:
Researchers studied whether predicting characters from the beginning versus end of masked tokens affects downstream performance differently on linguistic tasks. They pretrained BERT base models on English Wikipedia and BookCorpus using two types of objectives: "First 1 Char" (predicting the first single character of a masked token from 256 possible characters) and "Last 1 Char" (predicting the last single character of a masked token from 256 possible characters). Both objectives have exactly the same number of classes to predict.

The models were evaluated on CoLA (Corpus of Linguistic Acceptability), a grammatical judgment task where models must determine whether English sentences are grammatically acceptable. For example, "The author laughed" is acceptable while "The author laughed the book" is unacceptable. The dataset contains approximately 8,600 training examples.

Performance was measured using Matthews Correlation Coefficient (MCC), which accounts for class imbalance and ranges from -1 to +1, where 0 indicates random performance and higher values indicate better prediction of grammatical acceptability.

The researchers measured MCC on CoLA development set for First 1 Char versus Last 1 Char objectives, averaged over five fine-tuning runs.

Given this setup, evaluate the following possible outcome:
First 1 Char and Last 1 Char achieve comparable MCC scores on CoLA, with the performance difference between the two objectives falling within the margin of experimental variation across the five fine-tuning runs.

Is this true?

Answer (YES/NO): NO